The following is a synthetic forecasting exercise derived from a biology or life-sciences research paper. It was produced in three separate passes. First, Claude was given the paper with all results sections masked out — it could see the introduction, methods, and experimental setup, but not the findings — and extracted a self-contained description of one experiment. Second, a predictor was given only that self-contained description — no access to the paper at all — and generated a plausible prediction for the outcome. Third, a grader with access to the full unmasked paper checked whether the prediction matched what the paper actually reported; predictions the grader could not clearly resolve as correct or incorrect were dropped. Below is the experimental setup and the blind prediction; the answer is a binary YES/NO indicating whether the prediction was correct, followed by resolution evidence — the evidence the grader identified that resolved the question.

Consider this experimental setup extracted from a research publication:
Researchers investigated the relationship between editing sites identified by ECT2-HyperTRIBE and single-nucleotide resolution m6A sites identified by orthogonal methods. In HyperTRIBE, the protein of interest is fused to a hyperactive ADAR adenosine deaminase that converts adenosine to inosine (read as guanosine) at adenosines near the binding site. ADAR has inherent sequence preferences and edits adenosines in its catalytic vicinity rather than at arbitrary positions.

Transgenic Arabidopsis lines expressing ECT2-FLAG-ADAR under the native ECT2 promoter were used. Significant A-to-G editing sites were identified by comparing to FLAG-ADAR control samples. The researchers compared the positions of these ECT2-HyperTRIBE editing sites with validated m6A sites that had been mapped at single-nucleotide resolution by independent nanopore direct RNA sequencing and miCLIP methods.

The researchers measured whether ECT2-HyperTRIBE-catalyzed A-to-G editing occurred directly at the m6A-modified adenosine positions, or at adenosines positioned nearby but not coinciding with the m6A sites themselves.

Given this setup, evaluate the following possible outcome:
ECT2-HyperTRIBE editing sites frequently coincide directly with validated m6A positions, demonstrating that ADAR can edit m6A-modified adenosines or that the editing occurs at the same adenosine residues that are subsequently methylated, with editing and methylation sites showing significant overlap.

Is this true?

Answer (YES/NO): NO